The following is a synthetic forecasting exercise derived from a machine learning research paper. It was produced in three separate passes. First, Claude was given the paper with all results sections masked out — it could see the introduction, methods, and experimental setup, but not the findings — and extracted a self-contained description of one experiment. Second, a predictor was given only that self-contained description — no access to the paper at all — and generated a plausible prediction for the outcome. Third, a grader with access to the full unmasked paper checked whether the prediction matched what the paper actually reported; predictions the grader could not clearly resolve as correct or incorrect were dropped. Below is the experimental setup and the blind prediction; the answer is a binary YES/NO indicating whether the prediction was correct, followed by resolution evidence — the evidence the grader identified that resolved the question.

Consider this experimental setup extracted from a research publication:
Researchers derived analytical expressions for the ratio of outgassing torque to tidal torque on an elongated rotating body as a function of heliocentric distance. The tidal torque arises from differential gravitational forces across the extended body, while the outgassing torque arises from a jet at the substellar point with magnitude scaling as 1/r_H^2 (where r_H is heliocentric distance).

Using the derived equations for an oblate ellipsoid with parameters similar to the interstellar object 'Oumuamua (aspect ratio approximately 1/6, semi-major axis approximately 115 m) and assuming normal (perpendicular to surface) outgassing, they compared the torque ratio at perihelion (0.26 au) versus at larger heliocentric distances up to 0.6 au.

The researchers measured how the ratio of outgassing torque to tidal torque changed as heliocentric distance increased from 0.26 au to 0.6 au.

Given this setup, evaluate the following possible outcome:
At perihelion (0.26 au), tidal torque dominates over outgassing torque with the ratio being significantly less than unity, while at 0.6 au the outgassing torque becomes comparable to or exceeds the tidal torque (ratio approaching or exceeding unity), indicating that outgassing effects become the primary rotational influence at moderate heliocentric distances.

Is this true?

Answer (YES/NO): NO